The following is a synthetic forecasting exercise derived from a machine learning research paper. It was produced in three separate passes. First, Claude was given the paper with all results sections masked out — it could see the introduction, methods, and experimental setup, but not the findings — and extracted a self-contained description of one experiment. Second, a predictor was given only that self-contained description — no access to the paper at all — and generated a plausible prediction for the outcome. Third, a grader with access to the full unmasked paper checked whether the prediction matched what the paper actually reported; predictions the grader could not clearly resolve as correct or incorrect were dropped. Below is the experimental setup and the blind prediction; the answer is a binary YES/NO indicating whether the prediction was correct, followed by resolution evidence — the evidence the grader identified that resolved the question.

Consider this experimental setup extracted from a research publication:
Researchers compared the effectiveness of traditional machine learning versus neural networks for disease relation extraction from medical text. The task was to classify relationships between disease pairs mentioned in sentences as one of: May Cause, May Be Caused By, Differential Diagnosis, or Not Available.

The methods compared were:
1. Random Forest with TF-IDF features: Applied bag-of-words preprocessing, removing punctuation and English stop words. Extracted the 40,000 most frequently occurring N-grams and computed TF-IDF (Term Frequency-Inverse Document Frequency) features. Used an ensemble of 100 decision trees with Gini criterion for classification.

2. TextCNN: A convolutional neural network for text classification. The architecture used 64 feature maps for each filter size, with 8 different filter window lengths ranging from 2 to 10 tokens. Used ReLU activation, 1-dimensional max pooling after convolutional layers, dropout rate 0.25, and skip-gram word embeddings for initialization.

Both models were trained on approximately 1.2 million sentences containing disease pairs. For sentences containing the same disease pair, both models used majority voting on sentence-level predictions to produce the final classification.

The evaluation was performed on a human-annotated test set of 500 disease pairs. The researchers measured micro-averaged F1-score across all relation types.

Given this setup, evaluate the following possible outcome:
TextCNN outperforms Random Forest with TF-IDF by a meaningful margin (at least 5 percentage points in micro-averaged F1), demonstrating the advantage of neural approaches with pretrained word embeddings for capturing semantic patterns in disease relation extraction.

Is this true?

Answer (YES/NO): YES